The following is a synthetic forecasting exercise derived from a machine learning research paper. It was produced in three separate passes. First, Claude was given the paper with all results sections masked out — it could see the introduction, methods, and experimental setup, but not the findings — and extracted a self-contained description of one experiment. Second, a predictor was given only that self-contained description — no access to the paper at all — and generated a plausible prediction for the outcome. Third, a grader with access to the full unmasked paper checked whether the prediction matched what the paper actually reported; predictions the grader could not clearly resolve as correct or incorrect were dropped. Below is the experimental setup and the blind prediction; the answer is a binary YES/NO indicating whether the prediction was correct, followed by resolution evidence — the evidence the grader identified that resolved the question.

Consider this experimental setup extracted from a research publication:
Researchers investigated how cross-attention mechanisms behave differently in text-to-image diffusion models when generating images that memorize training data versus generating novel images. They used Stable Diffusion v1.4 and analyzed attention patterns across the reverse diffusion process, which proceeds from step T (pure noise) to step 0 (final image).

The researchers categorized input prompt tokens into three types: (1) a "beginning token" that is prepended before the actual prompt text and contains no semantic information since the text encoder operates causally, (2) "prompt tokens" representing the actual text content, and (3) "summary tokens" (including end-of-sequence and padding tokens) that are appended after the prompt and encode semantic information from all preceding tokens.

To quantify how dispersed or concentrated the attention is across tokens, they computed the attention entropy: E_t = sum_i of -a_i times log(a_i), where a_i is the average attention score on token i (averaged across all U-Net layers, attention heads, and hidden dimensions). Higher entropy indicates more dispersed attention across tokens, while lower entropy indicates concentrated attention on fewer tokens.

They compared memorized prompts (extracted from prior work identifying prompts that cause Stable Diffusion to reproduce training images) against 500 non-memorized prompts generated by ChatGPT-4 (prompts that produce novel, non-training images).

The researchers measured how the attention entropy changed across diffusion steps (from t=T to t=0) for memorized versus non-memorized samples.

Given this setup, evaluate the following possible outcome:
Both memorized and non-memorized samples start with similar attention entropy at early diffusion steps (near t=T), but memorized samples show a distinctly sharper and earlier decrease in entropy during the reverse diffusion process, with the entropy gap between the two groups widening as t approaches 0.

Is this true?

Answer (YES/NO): NO